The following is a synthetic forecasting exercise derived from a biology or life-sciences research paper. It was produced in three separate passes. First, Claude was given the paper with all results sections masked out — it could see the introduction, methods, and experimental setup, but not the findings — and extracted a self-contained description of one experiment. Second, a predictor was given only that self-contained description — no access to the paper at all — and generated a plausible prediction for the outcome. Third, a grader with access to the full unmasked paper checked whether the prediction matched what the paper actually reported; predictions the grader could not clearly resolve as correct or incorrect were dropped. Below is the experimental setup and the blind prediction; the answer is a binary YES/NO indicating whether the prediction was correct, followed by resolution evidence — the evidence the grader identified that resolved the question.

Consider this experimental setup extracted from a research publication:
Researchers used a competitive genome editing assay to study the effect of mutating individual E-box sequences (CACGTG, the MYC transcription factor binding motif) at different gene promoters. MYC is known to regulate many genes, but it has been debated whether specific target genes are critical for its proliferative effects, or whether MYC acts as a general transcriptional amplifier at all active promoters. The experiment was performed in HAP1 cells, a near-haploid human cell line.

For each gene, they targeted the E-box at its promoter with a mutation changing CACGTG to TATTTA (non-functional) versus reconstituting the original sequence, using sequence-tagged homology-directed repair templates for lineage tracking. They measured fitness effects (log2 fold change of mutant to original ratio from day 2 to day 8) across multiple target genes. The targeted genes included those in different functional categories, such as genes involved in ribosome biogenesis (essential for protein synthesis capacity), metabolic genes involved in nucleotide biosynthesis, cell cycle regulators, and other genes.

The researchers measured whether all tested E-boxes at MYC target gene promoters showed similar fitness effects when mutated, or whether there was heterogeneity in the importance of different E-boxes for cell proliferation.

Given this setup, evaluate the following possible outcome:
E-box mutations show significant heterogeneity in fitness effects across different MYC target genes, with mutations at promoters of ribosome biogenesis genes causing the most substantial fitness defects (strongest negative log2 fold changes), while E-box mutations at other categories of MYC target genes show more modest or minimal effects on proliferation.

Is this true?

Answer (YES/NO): NO